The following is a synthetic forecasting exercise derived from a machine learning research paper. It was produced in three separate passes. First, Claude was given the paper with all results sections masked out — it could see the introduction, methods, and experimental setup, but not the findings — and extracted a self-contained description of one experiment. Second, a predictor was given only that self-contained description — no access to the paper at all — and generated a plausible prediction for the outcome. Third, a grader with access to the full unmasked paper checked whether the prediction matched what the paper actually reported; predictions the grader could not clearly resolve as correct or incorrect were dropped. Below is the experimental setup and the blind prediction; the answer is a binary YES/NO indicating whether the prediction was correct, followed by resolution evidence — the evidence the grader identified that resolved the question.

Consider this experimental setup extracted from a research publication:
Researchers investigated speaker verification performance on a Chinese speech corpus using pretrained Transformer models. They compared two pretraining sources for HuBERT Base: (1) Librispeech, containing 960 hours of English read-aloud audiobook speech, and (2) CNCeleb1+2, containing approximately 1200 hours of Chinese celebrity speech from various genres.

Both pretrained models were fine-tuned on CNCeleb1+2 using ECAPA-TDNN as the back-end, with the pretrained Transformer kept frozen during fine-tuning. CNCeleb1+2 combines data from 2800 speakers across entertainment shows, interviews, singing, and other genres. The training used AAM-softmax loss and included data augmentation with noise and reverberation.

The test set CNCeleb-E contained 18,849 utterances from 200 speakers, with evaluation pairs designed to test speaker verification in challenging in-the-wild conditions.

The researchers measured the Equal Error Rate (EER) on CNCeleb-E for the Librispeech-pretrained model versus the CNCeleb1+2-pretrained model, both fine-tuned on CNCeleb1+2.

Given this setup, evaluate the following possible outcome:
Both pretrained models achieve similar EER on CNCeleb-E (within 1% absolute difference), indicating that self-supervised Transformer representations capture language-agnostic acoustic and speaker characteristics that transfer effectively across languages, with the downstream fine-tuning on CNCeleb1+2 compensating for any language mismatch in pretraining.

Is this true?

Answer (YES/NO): NO